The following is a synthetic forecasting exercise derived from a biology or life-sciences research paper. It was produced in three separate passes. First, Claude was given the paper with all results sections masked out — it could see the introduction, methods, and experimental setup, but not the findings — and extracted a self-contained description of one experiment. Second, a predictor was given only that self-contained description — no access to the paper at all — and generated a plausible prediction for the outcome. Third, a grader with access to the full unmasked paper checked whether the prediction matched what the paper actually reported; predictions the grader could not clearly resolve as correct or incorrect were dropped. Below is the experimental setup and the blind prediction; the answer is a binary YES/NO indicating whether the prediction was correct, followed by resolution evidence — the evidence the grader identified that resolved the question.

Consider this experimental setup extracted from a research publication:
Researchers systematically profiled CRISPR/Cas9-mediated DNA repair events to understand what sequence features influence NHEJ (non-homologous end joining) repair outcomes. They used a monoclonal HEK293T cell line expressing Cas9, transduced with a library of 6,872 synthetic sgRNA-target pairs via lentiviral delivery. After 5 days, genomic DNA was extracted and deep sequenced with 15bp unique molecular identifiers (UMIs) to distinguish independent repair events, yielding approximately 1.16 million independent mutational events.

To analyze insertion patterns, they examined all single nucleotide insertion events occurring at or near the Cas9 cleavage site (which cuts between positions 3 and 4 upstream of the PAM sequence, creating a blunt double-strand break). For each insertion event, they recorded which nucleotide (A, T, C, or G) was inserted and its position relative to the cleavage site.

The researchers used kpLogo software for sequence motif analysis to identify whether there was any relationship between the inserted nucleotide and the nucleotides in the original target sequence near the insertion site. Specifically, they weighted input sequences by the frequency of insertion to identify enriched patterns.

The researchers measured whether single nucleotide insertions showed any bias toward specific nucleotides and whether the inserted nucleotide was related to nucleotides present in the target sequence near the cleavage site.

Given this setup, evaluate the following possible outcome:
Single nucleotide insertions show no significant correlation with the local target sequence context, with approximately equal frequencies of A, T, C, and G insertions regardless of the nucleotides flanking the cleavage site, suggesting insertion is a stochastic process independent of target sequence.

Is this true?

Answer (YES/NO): NO